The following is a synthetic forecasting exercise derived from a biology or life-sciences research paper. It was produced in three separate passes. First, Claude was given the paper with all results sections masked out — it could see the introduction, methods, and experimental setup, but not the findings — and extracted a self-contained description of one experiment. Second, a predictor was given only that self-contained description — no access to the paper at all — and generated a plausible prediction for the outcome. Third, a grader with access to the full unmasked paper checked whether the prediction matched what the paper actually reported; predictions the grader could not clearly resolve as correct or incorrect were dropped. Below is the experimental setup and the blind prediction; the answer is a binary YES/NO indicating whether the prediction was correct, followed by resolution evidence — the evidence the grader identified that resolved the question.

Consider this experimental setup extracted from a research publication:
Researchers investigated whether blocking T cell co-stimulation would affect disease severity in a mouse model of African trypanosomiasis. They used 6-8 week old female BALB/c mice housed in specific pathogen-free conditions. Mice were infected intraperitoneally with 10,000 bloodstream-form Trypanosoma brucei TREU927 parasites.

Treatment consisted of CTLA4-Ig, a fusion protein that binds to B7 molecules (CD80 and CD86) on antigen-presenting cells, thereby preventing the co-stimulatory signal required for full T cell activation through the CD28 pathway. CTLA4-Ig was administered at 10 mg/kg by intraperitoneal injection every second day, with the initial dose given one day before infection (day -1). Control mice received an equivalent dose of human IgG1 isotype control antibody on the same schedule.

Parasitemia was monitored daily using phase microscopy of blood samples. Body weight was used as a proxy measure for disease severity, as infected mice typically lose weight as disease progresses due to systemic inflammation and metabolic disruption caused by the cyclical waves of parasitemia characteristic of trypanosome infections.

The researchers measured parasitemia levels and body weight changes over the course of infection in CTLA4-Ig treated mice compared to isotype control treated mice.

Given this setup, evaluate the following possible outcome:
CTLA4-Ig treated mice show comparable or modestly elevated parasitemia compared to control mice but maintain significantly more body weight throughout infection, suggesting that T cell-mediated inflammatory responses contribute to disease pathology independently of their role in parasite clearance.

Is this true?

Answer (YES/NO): NO